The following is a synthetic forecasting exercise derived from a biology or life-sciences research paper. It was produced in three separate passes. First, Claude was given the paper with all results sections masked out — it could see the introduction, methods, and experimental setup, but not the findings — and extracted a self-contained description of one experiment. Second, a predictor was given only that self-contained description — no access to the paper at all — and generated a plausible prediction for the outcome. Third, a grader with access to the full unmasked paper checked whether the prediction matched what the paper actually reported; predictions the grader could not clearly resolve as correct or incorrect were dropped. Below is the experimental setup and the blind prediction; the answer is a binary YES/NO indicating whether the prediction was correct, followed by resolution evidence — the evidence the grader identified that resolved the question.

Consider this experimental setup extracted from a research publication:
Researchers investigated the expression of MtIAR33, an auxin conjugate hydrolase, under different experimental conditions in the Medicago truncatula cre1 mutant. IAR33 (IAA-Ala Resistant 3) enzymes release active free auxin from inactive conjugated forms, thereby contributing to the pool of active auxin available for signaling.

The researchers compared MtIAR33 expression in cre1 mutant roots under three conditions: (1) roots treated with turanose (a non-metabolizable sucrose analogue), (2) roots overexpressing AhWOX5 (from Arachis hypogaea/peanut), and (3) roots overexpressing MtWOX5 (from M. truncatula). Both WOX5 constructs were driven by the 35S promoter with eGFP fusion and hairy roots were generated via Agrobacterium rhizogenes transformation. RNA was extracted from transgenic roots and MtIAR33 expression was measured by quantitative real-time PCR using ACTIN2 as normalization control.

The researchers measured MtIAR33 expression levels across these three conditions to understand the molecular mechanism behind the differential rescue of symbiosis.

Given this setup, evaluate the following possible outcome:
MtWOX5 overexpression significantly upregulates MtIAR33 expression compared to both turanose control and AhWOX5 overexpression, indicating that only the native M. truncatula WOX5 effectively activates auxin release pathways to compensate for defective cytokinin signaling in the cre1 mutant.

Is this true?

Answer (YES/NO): NO